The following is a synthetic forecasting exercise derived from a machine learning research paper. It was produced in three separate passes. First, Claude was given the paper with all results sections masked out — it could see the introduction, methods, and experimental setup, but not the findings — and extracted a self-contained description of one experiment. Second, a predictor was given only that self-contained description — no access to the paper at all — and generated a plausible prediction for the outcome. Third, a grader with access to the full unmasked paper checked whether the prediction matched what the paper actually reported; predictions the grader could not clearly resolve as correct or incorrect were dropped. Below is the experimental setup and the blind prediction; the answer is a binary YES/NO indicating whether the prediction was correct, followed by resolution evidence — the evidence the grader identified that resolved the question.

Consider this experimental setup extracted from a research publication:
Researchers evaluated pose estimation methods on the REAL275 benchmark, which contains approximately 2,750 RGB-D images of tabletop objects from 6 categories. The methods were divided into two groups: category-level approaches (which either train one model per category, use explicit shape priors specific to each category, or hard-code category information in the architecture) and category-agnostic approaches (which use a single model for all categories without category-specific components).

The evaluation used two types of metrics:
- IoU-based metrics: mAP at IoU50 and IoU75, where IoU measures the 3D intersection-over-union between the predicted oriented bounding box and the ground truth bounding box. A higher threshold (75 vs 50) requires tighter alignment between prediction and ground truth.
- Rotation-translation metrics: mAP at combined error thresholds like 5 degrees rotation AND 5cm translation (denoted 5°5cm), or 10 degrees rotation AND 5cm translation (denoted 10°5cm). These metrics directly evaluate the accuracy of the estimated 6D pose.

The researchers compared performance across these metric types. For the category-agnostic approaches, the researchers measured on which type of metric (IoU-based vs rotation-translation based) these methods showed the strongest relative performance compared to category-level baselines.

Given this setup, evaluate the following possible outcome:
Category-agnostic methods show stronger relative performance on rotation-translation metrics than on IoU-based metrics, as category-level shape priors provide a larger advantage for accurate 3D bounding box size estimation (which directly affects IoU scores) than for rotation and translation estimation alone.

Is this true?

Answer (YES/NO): NO